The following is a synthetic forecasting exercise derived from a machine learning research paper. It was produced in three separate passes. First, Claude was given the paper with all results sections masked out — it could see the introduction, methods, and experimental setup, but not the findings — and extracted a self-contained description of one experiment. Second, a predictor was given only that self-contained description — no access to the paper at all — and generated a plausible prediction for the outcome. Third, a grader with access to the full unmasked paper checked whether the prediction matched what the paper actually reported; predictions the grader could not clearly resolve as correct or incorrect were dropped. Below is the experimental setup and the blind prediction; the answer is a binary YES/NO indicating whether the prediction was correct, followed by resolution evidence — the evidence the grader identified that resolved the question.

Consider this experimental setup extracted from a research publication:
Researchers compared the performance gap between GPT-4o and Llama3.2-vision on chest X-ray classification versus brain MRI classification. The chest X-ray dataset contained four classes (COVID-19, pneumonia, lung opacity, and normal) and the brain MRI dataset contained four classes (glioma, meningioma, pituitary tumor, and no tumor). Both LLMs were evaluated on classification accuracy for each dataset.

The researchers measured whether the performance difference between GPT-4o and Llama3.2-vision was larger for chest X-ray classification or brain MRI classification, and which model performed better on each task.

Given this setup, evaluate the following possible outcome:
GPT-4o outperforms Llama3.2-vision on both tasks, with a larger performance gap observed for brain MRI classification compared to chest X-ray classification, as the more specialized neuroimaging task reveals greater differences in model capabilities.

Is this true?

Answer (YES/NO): NO